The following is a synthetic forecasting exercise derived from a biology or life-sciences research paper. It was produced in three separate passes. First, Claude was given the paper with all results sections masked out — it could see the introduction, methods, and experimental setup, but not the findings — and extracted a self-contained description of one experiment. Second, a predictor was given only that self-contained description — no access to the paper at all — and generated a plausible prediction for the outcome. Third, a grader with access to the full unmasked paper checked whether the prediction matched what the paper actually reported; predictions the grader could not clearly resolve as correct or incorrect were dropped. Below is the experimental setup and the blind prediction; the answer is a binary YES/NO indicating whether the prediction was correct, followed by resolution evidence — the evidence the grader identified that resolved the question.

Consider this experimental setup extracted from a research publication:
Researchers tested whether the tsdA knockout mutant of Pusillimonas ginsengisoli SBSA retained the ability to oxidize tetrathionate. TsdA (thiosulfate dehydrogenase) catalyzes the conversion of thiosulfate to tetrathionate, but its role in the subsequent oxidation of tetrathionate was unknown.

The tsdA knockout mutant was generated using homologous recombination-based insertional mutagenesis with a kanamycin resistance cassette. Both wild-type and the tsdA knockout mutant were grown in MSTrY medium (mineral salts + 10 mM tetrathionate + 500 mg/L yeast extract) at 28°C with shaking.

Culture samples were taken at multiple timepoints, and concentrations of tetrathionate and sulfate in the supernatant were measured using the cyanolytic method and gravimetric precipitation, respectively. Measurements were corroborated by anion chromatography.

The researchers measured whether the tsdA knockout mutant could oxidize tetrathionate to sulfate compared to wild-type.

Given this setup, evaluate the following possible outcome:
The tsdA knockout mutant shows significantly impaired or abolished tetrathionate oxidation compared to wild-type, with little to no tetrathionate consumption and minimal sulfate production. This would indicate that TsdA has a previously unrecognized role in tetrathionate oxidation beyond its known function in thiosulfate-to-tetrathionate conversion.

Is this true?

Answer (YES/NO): NO